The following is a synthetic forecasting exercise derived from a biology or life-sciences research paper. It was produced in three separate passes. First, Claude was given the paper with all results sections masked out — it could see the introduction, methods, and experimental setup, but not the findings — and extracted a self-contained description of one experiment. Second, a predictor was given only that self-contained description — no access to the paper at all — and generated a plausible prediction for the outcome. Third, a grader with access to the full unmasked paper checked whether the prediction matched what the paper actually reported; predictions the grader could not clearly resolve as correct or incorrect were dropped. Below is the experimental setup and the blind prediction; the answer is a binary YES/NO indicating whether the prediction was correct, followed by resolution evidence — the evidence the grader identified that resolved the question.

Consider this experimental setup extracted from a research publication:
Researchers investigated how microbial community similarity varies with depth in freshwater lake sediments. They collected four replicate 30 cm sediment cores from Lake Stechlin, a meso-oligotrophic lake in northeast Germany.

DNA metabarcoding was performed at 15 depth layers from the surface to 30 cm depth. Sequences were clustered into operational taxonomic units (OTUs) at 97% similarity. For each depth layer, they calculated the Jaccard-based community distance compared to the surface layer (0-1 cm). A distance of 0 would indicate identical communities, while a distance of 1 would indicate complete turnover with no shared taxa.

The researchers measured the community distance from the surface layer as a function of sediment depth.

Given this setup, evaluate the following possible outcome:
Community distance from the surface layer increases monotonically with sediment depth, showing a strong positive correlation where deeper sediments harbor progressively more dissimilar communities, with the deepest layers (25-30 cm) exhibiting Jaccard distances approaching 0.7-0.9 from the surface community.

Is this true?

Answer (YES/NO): NO